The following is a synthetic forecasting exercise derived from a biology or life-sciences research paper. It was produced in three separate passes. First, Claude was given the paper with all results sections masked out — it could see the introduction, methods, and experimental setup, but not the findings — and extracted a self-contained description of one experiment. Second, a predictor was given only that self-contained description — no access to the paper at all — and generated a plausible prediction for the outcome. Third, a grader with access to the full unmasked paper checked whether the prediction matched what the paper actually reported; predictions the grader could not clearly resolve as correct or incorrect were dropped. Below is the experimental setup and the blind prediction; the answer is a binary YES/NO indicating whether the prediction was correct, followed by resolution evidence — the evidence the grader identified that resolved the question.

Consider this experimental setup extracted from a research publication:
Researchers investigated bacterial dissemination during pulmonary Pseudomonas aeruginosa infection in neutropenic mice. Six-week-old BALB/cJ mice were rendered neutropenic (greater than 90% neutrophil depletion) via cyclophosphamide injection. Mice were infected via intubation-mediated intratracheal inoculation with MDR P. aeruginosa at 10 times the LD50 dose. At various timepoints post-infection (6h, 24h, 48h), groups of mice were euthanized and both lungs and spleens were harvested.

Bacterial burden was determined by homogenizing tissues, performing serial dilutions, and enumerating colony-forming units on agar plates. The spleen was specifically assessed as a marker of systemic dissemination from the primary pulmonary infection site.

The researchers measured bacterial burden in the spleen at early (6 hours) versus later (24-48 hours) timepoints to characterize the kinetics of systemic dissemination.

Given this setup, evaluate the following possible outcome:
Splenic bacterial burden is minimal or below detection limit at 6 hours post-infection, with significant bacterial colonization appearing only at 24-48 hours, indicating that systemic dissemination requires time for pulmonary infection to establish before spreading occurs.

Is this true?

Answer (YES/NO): NO